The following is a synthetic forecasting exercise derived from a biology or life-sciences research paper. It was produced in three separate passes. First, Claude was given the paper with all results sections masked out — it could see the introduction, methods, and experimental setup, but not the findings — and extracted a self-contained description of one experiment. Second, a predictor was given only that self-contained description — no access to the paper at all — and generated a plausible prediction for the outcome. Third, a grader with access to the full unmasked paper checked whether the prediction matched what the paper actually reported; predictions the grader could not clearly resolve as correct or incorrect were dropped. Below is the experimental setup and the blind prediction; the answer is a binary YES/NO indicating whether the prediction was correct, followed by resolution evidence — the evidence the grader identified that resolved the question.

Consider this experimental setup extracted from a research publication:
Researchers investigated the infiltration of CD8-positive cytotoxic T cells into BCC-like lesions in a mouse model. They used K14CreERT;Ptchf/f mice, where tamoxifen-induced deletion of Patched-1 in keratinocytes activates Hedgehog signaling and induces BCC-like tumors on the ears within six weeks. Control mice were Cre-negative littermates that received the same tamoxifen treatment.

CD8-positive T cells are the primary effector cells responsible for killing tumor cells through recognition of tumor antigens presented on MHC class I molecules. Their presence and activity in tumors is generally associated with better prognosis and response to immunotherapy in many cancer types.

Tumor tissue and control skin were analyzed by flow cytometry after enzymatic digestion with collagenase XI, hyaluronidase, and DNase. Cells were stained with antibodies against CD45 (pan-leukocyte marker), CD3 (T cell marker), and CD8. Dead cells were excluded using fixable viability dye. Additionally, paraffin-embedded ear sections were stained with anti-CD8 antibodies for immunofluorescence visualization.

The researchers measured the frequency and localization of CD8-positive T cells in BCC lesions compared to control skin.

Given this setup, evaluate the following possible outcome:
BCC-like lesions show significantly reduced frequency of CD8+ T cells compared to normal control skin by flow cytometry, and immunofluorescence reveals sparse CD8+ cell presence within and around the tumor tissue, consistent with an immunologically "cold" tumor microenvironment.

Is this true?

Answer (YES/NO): NO